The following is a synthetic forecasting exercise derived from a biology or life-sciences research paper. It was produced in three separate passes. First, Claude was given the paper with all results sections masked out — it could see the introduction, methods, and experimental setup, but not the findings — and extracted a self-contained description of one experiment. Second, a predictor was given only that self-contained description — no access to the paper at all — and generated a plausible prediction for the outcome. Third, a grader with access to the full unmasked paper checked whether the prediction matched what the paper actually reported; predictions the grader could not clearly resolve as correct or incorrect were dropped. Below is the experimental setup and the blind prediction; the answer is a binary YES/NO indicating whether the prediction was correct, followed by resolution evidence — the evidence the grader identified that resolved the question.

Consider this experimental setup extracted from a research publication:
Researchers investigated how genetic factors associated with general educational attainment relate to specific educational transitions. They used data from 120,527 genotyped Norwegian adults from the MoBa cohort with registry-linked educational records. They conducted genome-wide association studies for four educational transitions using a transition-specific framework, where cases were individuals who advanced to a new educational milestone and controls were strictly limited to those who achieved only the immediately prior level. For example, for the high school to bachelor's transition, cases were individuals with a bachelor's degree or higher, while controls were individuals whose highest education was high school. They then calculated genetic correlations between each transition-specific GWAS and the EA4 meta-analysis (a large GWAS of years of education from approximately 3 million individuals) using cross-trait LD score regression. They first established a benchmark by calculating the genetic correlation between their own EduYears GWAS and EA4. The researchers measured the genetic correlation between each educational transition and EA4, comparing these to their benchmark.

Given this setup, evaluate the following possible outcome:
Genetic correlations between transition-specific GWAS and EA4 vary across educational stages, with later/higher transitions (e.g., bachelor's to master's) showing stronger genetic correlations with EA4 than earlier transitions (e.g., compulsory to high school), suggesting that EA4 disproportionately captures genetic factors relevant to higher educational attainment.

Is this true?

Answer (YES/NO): NO